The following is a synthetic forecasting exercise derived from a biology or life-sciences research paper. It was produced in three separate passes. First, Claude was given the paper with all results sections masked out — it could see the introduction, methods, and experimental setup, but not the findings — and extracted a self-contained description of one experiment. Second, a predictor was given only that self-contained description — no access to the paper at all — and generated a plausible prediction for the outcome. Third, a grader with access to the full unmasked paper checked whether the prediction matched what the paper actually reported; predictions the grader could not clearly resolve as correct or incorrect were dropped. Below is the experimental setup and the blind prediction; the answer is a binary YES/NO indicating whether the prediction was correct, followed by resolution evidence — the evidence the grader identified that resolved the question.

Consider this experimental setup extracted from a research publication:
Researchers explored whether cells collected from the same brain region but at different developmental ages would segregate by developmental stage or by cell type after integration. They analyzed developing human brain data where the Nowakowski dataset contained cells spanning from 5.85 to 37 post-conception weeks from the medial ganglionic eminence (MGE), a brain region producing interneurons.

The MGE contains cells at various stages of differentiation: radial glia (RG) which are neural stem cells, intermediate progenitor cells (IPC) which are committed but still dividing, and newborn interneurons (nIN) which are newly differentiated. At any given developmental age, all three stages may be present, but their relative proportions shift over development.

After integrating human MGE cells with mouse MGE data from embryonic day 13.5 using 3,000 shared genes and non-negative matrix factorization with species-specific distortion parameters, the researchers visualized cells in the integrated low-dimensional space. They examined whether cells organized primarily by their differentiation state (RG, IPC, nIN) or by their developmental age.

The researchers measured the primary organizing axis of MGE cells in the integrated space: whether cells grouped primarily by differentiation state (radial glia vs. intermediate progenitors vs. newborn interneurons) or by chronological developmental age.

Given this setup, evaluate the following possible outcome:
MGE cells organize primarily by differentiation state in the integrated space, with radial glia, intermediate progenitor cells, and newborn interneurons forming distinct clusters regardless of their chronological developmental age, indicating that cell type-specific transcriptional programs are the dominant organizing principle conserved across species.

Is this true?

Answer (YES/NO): YES